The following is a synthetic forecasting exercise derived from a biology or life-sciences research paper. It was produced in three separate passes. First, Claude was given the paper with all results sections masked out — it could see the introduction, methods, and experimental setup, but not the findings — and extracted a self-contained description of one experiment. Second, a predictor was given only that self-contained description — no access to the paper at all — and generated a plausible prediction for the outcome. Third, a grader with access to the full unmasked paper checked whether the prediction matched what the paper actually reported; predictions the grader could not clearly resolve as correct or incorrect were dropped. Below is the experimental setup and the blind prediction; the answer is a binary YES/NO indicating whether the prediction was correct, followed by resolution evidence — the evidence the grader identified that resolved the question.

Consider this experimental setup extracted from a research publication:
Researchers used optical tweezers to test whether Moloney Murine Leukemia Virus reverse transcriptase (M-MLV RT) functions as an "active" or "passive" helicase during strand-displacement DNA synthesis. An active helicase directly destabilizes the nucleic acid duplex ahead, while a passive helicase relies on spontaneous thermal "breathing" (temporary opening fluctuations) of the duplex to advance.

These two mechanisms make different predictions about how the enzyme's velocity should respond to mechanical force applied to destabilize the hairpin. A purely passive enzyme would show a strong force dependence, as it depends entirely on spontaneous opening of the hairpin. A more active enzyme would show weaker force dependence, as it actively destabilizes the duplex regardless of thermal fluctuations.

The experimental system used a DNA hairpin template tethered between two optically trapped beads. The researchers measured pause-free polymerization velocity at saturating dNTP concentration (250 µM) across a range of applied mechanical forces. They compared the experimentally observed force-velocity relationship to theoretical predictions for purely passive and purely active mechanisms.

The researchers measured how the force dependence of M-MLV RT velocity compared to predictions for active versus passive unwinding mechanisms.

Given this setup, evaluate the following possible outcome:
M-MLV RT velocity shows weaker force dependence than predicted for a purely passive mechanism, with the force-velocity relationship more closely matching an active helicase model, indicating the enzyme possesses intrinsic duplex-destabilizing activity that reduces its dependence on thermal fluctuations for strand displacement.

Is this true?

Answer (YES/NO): NO